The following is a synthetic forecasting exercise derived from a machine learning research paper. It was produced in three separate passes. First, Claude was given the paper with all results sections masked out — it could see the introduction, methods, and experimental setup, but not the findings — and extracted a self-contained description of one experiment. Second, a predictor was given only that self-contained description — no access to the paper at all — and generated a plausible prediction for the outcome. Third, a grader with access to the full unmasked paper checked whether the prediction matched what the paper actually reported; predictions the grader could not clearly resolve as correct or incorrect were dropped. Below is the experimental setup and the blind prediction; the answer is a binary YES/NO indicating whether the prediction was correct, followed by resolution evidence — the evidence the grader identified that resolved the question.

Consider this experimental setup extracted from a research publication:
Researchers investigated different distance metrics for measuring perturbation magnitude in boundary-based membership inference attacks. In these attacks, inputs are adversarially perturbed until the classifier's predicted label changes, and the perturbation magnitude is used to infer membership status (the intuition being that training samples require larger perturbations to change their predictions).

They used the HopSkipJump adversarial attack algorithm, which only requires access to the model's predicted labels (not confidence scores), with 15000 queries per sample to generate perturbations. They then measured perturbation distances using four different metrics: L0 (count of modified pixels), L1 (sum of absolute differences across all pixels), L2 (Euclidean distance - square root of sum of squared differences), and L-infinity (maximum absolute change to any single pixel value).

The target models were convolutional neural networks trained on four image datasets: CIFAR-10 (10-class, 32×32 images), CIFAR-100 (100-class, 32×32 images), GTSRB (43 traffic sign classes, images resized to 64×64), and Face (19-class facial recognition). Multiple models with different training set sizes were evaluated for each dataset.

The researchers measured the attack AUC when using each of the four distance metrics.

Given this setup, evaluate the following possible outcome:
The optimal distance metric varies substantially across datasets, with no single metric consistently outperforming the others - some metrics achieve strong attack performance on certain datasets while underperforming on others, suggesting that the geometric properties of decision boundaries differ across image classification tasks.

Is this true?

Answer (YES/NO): NO